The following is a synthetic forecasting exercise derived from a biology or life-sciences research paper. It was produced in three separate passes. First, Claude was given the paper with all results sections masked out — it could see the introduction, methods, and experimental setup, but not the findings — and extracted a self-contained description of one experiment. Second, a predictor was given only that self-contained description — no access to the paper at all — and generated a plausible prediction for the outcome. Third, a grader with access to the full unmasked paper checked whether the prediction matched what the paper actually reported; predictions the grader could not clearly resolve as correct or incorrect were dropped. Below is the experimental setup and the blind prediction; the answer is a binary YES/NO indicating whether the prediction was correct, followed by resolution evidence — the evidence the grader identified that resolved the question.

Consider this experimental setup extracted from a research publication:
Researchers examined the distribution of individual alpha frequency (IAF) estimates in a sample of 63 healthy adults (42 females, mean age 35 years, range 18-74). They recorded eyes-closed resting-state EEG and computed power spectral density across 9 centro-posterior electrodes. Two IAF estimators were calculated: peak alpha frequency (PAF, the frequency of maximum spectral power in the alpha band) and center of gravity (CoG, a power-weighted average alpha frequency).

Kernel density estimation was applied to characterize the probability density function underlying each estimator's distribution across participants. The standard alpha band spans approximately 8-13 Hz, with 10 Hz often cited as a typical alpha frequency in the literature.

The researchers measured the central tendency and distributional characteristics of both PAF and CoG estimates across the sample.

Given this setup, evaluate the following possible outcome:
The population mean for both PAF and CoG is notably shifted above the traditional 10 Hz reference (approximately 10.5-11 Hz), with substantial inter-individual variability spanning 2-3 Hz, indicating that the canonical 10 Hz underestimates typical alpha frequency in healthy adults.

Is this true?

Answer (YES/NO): NO